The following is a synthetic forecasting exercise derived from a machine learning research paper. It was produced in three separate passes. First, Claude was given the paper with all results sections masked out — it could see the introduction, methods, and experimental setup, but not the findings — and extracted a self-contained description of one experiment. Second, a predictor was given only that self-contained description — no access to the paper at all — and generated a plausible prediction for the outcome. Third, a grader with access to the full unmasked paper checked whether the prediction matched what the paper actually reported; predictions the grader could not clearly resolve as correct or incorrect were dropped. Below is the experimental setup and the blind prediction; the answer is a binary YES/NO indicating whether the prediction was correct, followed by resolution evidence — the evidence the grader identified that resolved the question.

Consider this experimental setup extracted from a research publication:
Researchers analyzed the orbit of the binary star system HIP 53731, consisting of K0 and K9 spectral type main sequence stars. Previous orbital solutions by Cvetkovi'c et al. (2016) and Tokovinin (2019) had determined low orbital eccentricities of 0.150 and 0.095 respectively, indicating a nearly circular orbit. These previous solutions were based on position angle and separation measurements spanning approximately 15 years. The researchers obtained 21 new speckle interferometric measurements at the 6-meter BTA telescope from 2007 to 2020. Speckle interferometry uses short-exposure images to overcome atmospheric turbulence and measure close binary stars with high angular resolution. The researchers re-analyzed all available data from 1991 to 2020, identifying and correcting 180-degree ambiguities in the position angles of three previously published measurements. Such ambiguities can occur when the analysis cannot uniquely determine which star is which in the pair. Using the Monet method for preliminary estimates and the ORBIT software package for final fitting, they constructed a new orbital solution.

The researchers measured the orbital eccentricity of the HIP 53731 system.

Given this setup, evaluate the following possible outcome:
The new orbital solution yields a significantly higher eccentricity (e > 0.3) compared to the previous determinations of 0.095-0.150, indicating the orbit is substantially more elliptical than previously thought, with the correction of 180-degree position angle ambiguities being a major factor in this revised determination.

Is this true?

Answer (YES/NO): YES